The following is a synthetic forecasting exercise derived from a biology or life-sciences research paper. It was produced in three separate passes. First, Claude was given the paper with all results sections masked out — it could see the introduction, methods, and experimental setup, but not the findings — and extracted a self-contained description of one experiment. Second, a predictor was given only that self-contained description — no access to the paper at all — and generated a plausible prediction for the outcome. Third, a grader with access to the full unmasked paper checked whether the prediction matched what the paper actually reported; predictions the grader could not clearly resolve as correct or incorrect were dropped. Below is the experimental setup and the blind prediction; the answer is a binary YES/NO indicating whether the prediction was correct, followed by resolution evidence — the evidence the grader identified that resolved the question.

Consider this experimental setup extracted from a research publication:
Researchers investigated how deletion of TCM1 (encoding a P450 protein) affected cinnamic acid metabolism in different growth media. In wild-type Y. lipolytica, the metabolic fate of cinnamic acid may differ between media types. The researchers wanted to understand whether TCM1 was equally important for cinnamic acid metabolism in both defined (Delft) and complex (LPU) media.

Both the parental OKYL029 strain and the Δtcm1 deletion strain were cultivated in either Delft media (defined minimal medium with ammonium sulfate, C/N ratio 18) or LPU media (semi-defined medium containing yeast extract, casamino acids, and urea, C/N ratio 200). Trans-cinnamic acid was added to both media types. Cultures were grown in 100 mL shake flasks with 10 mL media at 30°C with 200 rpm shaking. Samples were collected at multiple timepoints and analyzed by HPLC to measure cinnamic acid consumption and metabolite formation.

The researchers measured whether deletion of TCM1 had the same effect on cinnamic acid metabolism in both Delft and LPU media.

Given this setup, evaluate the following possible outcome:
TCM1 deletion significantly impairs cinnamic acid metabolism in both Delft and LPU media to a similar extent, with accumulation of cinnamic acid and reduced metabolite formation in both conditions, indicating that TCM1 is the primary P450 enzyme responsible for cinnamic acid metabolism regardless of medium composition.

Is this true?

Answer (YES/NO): NO